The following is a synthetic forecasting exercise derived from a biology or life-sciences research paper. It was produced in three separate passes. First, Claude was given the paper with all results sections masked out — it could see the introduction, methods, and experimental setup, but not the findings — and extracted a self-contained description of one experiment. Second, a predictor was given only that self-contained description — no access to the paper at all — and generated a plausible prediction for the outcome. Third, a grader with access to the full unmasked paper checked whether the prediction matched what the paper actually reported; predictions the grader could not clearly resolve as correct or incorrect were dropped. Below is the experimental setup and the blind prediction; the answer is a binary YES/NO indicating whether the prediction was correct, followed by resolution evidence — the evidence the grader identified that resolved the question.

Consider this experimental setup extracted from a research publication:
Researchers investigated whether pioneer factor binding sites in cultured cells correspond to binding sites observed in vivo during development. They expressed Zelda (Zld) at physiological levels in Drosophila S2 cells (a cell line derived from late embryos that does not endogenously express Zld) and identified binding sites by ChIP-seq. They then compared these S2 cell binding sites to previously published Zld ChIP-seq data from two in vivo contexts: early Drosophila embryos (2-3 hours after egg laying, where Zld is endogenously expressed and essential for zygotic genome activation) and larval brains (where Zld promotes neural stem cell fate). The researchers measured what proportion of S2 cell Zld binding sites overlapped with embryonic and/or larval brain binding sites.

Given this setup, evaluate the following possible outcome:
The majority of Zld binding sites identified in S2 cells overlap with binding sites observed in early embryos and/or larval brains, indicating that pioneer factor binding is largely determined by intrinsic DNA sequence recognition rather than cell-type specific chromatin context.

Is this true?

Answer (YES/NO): NO